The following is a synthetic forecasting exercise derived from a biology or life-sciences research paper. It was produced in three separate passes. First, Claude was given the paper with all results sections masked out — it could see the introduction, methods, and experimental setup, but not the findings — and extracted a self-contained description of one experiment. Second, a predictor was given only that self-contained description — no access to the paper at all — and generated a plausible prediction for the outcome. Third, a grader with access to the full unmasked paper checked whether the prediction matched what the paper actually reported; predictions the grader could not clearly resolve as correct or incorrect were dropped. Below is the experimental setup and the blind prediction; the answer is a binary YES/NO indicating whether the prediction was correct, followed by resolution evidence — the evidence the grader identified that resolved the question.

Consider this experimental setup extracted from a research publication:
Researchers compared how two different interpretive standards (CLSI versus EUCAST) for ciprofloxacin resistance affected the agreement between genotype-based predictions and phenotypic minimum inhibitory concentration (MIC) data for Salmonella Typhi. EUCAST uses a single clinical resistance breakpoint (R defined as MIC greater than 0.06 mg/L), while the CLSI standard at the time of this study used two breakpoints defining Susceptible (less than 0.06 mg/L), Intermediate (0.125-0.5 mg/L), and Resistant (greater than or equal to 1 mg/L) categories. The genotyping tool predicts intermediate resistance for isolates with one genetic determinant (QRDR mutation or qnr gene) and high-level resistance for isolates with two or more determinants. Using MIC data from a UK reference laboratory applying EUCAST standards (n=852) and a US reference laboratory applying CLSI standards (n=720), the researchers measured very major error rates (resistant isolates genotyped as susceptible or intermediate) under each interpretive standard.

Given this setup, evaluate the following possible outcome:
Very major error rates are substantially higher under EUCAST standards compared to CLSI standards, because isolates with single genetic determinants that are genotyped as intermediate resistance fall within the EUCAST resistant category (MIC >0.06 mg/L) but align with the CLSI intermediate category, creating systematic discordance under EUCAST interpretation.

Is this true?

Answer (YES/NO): NO